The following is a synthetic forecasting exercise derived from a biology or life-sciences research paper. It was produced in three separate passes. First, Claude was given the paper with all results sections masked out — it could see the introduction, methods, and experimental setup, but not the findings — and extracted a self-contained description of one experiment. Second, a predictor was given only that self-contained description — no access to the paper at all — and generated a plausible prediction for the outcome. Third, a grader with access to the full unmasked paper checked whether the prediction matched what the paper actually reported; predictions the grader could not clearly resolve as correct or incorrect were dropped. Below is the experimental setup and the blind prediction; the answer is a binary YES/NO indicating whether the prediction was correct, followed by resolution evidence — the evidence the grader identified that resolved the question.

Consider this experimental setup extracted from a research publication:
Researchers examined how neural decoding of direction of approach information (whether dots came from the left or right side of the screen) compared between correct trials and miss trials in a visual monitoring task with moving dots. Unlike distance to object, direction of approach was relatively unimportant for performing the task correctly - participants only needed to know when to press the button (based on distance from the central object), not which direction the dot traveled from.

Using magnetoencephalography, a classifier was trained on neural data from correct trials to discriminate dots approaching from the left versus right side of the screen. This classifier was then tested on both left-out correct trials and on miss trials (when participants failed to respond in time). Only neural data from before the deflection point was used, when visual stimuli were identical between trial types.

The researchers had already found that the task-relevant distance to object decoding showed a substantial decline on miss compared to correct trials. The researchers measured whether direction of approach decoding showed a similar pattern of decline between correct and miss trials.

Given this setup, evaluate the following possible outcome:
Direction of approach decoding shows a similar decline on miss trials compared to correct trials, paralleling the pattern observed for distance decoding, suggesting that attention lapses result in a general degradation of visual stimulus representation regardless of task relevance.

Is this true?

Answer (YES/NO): NO